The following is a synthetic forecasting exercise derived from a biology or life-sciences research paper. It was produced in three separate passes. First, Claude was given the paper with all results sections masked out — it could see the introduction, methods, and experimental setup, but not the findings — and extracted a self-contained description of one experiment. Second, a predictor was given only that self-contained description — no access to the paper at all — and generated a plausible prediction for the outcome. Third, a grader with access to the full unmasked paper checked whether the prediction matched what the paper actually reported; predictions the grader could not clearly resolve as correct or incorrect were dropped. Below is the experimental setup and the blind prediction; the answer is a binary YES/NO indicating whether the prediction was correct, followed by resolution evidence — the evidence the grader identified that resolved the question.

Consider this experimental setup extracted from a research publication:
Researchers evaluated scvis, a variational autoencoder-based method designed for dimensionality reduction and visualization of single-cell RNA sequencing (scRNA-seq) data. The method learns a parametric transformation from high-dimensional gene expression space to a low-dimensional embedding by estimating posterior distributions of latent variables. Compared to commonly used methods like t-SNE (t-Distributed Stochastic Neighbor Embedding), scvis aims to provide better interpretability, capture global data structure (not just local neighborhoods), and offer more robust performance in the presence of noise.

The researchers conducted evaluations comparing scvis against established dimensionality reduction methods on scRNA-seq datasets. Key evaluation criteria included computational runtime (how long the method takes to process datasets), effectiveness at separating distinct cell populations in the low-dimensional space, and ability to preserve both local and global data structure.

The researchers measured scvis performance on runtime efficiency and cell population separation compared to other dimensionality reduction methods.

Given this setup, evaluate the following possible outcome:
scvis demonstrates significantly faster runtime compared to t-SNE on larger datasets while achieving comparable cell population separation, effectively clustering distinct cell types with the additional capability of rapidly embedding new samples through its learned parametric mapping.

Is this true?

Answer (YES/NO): NO